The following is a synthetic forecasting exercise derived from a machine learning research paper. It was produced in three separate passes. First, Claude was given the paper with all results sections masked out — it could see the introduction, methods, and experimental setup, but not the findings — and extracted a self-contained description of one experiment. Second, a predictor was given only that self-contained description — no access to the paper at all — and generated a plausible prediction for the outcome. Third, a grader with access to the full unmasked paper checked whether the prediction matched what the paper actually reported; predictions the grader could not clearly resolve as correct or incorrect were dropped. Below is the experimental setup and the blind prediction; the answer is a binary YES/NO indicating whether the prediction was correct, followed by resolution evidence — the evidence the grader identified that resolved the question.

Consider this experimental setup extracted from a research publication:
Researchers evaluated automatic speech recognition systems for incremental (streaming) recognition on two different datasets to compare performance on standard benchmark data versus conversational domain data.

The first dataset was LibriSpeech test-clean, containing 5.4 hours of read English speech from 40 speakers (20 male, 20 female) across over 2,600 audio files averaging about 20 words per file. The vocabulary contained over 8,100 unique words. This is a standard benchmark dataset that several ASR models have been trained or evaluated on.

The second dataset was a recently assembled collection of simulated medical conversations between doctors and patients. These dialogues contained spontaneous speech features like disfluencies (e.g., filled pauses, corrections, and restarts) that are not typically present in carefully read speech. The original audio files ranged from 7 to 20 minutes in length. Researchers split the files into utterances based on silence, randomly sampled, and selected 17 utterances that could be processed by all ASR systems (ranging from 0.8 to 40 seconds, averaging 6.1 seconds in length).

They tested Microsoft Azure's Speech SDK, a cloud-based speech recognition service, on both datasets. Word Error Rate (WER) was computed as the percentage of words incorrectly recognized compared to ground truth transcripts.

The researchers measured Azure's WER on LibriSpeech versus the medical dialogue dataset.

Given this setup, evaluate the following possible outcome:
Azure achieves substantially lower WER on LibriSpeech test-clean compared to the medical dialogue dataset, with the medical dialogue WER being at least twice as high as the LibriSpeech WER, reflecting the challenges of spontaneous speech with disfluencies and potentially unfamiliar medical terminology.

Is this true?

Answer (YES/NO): YES